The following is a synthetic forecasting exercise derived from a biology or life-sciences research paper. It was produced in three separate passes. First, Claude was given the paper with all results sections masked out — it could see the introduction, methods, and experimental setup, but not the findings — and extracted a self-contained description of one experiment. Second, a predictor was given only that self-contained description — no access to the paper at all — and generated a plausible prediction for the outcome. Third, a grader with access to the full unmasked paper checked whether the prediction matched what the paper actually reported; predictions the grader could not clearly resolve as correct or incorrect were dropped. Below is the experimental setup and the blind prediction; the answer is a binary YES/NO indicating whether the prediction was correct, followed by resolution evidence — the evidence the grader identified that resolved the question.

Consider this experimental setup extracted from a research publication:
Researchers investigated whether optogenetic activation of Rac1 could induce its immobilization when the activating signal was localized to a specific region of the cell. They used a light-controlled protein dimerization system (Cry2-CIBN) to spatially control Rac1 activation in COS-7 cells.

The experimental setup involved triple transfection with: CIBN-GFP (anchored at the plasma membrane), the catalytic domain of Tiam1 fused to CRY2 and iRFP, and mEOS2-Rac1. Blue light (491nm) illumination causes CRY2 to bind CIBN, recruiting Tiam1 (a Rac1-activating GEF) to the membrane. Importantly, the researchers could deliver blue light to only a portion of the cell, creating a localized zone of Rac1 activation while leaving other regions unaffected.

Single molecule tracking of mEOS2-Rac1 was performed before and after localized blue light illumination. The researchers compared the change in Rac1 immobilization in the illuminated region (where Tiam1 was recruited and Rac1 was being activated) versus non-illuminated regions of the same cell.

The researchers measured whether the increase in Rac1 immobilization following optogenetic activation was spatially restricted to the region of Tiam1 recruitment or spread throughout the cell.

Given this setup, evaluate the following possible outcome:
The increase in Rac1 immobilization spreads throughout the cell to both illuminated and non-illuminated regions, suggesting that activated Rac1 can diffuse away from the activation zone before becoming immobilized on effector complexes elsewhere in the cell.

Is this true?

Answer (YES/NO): NO